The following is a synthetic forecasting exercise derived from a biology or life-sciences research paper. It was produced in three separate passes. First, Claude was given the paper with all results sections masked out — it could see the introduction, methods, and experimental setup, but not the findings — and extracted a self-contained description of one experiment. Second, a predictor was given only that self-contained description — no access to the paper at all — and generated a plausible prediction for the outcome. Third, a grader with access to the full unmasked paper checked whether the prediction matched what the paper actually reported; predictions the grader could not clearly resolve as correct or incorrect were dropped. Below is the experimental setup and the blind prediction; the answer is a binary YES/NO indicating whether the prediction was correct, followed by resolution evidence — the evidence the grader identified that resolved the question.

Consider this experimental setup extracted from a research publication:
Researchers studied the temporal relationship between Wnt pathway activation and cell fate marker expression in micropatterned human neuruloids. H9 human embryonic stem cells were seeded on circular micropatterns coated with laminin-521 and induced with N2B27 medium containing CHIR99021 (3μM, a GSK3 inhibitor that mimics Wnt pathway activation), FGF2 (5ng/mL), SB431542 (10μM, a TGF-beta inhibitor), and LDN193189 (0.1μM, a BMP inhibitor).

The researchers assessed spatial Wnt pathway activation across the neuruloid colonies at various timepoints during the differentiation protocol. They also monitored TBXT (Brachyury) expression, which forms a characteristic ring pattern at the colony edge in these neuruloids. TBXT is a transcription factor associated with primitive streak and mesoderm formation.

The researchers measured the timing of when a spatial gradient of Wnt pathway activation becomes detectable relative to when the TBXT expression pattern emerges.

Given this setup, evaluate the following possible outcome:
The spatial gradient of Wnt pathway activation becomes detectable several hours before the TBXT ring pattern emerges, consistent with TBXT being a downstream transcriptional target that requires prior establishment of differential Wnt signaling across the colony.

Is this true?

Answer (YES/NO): YES